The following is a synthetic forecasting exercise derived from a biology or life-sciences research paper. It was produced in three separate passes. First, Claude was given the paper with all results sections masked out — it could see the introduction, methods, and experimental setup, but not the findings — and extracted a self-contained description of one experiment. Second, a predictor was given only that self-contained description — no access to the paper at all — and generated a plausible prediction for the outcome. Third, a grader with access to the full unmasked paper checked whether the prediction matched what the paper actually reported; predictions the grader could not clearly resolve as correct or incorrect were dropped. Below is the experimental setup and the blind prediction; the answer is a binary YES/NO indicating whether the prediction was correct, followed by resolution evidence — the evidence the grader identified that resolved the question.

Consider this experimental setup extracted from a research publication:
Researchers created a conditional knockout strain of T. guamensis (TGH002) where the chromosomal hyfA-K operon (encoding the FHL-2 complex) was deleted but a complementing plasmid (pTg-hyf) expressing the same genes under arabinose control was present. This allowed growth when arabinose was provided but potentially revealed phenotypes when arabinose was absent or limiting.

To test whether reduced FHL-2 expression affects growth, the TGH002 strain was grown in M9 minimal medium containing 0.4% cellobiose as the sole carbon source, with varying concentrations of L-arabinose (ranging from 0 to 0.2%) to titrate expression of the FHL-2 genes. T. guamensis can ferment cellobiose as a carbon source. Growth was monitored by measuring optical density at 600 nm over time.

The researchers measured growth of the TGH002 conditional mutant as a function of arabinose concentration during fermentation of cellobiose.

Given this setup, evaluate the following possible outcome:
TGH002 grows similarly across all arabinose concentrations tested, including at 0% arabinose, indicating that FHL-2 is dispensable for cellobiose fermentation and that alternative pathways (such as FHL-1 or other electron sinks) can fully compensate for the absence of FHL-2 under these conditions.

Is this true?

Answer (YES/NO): NO